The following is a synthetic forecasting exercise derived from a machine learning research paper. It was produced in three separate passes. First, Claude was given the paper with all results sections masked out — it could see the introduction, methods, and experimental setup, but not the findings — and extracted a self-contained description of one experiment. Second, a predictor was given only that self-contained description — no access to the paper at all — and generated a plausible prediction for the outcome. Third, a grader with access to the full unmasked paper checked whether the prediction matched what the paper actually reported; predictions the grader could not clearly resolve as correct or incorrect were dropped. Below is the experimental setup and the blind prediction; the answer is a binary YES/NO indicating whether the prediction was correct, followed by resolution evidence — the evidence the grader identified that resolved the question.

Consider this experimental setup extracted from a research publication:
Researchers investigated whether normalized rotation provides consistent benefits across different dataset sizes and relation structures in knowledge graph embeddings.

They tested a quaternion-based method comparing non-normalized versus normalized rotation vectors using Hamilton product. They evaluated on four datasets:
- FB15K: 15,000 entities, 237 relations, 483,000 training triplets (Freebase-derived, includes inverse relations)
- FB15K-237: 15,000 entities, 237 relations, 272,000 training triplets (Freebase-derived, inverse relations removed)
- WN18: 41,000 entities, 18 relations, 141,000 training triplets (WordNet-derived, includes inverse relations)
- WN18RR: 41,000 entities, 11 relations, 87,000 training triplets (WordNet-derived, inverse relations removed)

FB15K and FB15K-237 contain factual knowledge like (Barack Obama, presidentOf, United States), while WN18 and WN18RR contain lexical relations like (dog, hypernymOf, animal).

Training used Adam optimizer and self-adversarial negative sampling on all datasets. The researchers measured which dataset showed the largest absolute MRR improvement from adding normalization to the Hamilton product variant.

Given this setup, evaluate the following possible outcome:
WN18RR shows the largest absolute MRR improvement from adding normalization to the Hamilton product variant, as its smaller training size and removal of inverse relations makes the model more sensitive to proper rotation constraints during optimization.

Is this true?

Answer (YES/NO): NO